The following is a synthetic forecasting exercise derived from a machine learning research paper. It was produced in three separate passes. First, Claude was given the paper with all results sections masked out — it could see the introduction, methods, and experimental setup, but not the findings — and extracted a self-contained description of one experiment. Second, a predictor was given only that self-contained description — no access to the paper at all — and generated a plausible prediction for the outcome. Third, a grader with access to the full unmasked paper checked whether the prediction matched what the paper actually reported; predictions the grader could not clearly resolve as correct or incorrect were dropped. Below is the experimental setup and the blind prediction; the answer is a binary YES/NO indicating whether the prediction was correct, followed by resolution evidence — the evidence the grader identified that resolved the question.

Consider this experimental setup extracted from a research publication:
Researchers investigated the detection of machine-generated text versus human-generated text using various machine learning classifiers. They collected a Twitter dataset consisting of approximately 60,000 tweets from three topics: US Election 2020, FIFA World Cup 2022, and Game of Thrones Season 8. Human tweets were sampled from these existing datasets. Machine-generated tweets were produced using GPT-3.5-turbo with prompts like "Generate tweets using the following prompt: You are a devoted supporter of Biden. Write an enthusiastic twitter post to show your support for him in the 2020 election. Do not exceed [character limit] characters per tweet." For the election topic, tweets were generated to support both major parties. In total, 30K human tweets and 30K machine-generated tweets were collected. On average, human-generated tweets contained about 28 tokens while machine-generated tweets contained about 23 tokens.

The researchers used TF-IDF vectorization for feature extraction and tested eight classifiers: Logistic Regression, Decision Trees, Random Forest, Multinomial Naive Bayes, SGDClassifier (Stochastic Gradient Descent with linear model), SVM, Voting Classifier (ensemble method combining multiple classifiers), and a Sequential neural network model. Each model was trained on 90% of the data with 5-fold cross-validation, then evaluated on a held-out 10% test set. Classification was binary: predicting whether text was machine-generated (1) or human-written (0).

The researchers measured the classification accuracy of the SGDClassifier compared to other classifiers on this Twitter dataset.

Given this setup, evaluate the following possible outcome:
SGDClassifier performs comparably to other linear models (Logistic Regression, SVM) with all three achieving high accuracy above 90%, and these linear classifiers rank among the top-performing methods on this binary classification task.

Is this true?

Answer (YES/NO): NO